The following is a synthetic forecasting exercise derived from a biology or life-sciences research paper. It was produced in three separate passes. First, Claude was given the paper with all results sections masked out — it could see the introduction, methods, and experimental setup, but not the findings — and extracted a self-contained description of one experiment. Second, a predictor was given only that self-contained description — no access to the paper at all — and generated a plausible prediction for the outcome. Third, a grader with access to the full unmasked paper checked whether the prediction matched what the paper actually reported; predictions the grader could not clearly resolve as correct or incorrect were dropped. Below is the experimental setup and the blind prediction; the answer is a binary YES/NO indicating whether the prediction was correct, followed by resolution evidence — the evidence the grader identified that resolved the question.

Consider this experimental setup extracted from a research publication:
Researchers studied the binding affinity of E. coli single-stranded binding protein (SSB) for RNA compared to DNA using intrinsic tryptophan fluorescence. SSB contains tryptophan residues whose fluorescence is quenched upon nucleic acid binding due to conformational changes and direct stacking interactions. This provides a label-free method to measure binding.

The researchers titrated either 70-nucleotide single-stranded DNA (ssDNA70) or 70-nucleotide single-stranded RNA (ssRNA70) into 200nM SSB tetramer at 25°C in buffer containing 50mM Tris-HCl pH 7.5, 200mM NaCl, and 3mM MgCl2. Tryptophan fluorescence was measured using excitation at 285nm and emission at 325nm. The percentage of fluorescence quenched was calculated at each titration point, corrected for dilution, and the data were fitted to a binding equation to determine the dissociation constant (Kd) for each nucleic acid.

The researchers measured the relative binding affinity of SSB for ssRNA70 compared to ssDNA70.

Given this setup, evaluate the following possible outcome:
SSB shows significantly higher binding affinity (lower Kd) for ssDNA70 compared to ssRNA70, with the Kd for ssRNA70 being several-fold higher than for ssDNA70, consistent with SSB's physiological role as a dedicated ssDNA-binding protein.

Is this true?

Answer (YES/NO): YES